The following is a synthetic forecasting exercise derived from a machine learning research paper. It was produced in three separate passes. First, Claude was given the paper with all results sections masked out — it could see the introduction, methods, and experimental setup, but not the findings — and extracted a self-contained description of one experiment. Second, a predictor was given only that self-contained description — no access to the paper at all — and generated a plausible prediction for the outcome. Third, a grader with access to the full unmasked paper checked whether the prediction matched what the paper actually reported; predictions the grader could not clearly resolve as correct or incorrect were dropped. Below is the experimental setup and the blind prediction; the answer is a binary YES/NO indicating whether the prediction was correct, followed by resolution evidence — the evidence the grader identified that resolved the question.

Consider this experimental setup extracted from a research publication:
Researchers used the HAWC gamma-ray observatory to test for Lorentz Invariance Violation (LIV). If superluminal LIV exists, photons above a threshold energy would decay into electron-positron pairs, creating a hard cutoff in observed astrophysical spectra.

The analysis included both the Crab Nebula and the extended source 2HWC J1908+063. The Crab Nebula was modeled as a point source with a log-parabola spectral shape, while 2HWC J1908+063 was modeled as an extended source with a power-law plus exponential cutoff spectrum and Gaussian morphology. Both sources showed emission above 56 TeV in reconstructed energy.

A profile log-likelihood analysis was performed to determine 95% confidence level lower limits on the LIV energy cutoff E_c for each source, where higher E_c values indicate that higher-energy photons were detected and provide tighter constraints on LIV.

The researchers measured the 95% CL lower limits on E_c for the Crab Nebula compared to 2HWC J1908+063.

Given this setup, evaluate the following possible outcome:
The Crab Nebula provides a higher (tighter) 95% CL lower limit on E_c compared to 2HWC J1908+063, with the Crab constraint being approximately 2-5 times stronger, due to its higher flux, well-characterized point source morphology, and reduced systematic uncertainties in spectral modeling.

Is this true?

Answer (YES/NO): NO